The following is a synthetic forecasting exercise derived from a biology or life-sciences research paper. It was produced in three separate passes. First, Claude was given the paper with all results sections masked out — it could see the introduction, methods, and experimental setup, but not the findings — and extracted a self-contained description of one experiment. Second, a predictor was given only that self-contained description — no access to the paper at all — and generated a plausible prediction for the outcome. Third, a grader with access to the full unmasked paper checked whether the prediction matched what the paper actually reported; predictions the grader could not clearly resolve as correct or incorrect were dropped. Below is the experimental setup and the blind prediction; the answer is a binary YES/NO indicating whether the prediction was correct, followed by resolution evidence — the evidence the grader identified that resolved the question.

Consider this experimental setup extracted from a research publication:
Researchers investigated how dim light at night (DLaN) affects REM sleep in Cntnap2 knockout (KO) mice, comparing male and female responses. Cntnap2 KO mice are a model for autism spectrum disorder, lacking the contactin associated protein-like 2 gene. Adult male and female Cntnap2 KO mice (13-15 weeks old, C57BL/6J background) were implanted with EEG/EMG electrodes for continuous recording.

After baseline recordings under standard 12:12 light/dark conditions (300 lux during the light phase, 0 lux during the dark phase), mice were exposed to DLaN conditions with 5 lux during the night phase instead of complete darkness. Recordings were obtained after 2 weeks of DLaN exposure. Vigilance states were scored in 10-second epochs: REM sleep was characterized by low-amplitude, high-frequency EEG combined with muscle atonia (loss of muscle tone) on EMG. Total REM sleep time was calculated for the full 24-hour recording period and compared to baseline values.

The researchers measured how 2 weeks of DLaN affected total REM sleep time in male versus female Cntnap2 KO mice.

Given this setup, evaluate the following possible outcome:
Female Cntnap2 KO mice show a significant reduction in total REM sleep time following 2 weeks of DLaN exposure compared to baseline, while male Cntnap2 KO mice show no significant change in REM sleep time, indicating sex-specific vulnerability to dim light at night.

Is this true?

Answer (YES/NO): NO